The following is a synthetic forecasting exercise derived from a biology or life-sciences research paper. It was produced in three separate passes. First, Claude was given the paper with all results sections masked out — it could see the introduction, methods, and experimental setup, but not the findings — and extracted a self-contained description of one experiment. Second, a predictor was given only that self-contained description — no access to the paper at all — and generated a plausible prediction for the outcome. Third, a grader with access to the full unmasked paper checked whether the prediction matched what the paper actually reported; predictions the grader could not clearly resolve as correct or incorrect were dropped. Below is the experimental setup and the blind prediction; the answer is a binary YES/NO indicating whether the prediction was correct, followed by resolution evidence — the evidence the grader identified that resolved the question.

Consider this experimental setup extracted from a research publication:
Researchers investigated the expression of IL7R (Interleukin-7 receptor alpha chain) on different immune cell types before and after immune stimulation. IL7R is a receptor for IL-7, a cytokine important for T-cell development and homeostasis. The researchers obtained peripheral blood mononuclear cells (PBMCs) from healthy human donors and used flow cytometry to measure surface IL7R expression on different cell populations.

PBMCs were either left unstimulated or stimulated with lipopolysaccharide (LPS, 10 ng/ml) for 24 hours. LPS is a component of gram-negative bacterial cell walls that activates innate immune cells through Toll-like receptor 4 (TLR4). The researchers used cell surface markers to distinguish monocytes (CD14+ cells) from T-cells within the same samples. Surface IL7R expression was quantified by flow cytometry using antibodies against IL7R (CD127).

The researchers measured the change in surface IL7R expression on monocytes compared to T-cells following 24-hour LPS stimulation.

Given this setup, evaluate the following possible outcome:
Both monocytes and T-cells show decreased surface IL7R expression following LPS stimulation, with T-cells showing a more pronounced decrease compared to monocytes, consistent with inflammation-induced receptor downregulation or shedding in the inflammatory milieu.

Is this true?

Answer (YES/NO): NO